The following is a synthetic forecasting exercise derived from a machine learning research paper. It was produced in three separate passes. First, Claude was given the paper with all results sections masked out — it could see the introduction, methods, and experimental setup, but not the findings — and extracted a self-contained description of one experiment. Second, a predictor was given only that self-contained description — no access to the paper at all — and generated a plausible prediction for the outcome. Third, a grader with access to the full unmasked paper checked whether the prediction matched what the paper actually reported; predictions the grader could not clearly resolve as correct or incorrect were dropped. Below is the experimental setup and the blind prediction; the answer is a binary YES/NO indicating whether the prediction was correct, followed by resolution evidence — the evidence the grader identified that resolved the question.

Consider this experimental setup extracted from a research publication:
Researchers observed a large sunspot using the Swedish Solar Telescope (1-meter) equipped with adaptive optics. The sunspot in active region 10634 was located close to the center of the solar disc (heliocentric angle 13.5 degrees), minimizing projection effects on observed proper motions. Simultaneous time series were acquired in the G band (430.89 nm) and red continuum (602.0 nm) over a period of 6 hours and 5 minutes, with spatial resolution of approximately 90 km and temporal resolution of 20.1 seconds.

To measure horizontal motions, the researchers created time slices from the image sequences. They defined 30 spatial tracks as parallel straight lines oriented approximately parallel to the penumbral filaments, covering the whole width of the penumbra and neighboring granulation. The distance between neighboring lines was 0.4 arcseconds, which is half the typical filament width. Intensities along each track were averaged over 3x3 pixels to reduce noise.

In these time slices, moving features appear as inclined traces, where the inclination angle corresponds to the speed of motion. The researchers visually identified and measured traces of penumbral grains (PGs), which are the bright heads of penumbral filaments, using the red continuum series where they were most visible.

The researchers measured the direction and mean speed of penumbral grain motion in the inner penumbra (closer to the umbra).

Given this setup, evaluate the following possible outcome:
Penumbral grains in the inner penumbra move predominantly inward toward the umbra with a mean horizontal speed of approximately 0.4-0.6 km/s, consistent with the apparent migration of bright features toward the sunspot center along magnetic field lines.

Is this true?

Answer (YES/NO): NO